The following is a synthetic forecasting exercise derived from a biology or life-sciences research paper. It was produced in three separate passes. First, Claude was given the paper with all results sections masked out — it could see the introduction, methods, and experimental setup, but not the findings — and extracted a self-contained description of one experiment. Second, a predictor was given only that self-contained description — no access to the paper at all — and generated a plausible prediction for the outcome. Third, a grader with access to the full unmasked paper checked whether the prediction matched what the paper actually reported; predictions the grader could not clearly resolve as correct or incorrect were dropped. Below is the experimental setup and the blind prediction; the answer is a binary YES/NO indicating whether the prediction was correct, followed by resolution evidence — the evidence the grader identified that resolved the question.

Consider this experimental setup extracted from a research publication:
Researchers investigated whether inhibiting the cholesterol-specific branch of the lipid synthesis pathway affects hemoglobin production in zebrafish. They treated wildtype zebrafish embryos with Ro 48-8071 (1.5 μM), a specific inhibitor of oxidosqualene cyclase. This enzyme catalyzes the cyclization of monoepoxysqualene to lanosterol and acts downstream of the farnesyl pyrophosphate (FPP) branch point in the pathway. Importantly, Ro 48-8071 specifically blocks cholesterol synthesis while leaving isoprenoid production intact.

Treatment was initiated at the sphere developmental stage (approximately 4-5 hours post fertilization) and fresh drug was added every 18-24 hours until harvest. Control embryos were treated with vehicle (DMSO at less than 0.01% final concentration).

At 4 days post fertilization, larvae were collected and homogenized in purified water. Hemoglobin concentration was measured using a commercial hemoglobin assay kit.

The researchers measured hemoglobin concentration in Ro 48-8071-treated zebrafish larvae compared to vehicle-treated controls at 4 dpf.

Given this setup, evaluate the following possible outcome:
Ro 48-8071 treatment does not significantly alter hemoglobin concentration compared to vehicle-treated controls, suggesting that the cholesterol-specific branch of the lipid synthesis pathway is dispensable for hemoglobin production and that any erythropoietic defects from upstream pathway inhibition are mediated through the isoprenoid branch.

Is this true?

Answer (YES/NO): NO